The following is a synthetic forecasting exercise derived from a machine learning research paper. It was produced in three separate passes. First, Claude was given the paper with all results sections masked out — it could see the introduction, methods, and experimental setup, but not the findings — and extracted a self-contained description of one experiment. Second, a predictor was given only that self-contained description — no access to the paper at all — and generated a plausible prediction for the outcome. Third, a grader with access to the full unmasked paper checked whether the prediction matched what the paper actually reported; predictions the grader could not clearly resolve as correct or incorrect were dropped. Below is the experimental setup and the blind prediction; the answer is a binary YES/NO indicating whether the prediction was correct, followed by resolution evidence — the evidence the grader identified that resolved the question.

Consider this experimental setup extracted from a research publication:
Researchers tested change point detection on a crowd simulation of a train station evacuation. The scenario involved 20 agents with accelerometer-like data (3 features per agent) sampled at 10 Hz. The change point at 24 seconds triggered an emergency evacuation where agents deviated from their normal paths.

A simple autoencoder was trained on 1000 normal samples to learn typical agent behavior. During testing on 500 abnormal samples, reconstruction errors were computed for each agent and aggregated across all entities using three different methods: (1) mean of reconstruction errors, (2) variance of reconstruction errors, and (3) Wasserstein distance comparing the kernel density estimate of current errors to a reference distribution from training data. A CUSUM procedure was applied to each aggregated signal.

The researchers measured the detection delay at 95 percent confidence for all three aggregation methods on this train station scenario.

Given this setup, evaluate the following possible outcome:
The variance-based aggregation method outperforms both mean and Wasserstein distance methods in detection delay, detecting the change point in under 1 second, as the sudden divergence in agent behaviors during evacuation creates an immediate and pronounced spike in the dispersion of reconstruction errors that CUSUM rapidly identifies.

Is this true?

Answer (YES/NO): NO